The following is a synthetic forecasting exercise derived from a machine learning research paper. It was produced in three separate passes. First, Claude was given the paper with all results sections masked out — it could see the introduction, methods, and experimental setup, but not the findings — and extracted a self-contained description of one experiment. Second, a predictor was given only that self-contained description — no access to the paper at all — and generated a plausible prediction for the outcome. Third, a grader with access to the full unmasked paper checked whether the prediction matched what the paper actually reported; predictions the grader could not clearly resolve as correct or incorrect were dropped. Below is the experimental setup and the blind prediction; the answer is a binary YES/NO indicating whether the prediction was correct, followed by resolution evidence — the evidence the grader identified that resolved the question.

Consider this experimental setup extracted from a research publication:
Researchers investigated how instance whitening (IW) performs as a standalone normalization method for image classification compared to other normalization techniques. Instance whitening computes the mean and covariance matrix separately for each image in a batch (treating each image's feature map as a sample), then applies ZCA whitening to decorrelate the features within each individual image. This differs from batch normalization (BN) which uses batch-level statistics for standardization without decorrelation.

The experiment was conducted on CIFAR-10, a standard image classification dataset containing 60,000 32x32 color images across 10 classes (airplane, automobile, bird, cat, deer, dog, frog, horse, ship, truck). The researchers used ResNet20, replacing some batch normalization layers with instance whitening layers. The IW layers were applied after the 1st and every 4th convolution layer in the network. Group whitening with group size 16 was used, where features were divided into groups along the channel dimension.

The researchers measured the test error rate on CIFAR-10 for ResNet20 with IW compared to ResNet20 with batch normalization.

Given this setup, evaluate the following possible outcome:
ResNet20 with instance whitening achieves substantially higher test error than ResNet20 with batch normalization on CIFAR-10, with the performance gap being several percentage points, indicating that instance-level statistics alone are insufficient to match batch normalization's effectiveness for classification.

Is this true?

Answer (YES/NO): YES